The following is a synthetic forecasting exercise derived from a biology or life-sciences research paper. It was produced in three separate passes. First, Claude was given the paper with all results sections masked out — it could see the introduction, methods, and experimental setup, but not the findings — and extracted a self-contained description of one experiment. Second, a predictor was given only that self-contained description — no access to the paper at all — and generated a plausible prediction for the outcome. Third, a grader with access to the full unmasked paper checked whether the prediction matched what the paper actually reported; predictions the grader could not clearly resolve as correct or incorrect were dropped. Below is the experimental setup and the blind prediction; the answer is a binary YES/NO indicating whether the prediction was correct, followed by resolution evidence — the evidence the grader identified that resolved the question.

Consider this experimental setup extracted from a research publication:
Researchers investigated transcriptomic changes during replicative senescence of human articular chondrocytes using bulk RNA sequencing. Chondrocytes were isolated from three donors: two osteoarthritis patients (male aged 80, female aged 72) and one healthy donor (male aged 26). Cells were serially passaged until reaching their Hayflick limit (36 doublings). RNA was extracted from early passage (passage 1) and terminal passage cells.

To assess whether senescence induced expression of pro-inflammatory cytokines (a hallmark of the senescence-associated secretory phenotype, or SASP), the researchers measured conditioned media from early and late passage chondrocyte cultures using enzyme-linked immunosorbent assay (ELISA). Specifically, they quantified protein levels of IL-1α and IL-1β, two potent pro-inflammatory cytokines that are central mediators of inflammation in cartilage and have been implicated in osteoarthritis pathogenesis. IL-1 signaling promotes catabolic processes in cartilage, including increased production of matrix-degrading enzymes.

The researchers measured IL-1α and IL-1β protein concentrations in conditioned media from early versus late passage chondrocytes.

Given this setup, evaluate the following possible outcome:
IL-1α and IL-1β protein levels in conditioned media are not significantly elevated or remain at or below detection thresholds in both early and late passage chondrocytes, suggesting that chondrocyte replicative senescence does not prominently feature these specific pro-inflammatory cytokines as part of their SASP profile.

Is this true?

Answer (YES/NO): NO